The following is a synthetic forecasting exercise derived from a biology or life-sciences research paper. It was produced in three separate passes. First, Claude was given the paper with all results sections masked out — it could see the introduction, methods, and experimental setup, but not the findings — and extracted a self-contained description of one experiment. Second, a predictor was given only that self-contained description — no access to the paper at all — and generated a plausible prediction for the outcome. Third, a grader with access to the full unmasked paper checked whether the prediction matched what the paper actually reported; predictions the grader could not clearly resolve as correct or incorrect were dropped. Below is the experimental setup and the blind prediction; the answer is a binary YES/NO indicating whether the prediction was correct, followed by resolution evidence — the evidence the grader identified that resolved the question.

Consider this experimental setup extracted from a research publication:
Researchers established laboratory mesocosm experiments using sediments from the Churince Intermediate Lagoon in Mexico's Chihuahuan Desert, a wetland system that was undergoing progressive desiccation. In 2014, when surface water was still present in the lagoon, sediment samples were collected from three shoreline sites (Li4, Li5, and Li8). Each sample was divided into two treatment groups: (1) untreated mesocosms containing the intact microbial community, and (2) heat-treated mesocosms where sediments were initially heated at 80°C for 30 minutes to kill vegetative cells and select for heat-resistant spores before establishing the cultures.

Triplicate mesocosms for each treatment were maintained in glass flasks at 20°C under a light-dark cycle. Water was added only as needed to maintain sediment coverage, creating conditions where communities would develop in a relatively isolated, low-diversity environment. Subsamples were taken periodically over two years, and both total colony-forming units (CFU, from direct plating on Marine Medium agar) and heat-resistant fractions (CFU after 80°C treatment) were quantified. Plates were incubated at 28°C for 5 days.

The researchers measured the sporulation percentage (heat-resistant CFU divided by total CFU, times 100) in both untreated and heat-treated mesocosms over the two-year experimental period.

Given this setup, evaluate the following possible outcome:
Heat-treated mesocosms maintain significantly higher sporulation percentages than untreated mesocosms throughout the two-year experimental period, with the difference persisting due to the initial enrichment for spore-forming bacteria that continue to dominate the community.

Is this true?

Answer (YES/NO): YES